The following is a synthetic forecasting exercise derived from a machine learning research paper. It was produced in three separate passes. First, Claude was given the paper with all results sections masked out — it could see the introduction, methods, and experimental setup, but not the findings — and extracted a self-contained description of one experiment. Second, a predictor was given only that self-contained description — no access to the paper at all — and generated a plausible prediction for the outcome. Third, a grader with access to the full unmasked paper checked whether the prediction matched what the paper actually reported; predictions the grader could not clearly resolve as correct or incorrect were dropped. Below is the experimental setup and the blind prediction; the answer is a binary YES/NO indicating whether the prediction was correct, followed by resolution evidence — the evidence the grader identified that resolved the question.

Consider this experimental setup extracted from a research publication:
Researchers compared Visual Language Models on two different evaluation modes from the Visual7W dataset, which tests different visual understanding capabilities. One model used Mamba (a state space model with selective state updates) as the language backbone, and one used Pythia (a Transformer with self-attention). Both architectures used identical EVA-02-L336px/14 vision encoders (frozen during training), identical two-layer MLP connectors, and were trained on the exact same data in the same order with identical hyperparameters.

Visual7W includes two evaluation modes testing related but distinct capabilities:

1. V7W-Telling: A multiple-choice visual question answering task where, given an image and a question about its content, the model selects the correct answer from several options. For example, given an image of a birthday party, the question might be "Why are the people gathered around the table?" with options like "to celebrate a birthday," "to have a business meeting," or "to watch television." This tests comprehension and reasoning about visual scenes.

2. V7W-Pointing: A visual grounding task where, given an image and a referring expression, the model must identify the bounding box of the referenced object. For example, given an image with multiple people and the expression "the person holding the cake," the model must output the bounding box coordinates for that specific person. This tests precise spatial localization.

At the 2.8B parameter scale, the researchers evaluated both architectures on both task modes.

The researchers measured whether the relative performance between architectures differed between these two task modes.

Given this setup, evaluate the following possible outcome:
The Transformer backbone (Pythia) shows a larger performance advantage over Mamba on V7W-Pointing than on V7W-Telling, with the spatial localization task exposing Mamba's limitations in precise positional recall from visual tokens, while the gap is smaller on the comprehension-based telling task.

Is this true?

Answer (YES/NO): YES